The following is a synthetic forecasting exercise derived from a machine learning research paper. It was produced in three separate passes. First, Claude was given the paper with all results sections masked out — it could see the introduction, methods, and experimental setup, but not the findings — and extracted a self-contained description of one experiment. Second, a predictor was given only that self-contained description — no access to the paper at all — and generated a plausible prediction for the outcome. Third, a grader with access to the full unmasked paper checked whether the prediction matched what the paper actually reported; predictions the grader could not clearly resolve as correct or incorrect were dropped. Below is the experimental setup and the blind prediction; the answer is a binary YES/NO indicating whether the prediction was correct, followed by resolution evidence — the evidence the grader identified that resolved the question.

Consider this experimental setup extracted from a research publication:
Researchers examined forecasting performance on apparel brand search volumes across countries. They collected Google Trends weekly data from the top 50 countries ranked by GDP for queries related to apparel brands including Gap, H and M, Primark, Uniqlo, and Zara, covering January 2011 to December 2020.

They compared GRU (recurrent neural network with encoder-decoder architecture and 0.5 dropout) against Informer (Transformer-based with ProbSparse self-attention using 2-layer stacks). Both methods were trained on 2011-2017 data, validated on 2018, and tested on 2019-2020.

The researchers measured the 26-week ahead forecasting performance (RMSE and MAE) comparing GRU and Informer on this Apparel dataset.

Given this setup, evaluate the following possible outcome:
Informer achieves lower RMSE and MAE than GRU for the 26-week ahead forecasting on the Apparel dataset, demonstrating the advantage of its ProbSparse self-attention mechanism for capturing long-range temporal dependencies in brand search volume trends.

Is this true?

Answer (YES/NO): NO